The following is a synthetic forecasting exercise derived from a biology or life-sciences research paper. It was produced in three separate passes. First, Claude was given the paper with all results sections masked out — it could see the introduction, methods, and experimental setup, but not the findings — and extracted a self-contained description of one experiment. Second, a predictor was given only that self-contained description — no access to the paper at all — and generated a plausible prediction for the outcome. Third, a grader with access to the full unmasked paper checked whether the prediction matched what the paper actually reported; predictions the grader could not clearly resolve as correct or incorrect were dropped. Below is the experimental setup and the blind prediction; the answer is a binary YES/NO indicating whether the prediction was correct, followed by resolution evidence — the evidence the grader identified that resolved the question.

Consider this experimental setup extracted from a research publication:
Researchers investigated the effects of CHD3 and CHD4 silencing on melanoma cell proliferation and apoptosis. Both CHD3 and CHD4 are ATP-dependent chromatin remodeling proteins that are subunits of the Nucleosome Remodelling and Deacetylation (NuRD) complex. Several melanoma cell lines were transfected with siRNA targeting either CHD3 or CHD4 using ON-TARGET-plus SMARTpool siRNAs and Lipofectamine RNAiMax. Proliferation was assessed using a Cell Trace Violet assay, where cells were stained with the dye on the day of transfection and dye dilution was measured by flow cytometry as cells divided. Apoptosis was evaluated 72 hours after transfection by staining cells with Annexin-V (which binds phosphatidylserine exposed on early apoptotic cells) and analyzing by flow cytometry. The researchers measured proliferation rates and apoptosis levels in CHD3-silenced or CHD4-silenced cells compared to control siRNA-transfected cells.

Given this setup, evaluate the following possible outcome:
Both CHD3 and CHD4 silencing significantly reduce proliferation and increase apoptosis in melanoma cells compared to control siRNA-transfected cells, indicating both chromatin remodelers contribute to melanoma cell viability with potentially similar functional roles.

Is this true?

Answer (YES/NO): NO